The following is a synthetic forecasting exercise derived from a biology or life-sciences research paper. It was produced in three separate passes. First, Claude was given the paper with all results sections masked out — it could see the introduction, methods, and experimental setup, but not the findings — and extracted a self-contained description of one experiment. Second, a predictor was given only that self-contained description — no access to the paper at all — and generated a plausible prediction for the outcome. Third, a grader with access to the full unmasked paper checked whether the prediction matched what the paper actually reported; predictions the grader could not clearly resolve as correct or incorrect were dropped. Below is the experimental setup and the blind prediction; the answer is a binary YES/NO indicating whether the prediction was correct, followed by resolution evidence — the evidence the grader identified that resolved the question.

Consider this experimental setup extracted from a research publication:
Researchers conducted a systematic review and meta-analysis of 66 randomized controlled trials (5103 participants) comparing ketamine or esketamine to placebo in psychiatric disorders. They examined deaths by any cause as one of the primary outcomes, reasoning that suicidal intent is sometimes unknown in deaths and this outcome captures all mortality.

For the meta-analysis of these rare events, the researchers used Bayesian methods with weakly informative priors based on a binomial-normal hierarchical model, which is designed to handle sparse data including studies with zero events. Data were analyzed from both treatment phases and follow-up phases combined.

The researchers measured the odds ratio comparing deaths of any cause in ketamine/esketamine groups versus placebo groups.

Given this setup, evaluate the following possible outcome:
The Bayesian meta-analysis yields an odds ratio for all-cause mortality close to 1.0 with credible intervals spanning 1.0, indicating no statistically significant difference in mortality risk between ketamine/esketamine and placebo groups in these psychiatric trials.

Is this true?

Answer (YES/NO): NO